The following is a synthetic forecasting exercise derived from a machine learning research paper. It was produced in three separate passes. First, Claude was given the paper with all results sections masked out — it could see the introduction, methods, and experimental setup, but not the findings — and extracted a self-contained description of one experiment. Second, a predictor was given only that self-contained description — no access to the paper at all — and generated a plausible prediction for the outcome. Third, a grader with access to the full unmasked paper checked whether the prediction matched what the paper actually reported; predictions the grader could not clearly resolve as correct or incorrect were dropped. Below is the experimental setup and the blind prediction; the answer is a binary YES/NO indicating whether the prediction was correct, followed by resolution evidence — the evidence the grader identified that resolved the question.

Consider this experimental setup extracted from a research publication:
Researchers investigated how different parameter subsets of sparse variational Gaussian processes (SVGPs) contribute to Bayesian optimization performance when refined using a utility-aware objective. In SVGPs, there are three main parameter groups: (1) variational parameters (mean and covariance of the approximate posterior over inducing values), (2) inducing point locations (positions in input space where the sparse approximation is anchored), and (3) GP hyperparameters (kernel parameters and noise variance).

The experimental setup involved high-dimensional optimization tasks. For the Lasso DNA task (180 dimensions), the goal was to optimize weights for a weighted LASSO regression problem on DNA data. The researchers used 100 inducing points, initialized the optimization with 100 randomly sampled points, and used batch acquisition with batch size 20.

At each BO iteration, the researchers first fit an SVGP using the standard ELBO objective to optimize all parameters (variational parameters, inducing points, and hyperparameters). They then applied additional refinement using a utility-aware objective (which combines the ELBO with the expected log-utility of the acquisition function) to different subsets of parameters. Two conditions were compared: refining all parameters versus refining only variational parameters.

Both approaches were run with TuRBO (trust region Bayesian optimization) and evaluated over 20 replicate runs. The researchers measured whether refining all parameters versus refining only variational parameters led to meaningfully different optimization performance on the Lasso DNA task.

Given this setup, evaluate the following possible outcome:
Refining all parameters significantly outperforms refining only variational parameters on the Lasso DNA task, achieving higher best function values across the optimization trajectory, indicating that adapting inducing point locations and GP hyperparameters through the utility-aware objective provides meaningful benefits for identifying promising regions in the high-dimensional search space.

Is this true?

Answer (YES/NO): NO